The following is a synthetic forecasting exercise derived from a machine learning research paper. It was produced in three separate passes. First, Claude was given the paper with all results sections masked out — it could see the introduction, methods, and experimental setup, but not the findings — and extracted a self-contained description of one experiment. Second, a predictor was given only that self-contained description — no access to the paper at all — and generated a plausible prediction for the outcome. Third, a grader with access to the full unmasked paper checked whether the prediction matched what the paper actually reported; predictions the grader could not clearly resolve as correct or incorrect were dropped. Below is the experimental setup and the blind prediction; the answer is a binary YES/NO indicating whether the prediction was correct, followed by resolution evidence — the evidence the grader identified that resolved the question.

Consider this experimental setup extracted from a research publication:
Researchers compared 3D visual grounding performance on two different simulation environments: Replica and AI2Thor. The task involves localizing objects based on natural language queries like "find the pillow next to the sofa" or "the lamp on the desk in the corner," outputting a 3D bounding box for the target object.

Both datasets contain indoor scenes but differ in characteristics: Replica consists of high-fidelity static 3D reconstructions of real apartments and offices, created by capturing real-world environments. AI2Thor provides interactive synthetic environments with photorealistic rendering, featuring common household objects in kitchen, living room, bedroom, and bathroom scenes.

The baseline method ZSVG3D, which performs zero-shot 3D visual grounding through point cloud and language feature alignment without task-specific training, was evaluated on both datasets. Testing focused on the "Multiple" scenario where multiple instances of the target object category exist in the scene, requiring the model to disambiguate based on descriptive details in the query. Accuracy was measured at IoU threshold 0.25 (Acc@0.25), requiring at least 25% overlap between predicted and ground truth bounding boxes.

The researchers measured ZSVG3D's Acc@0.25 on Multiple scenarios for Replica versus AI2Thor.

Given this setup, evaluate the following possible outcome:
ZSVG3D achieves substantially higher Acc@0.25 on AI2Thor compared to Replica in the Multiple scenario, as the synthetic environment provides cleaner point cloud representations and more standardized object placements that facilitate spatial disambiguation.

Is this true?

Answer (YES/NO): NO